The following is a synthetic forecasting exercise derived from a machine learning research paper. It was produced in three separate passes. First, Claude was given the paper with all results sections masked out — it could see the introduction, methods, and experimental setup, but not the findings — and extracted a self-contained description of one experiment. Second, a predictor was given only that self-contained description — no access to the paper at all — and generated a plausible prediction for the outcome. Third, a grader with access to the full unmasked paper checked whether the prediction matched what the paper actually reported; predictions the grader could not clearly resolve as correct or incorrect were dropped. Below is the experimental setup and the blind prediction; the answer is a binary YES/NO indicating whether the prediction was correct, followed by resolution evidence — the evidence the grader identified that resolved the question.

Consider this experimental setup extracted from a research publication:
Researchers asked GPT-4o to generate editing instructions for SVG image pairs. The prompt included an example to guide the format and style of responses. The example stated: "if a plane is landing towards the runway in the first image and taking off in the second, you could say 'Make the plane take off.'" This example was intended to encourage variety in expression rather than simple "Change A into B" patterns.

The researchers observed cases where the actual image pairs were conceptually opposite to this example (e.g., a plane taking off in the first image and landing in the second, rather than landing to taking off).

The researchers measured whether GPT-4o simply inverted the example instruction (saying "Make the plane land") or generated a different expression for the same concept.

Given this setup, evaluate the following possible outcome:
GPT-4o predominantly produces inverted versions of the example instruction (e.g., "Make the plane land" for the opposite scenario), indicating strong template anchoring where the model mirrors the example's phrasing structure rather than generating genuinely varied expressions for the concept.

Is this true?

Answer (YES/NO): NO